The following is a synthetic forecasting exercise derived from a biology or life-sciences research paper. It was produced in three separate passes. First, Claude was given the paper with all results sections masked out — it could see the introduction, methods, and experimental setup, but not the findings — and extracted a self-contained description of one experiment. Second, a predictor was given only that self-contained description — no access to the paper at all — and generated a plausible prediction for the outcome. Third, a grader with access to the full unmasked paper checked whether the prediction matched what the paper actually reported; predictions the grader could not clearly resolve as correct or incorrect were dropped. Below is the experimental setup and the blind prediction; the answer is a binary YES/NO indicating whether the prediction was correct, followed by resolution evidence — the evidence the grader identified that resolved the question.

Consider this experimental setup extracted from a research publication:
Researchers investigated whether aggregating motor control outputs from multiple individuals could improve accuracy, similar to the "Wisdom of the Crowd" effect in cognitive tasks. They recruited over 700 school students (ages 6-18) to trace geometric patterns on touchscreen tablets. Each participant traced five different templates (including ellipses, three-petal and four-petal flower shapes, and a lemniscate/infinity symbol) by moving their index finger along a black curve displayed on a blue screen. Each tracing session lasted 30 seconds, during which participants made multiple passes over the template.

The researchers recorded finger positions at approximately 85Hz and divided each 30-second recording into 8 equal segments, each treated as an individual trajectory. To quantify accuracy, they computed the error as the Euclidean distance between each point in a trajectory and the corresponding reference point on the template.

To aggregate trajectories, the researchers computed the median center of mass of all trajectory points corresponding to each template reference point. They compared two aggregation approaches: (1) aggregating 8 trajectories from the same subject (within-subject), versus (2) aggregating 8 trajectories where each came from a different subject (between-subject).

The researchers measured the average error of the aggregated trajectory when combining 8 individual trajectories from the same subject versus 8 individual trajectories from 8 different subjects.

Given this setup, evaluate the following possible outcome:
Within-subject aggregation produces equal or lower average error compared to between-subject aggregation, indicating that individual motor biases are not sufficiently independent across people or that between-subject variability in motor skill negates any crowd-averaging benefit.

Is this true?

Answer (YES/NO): NO